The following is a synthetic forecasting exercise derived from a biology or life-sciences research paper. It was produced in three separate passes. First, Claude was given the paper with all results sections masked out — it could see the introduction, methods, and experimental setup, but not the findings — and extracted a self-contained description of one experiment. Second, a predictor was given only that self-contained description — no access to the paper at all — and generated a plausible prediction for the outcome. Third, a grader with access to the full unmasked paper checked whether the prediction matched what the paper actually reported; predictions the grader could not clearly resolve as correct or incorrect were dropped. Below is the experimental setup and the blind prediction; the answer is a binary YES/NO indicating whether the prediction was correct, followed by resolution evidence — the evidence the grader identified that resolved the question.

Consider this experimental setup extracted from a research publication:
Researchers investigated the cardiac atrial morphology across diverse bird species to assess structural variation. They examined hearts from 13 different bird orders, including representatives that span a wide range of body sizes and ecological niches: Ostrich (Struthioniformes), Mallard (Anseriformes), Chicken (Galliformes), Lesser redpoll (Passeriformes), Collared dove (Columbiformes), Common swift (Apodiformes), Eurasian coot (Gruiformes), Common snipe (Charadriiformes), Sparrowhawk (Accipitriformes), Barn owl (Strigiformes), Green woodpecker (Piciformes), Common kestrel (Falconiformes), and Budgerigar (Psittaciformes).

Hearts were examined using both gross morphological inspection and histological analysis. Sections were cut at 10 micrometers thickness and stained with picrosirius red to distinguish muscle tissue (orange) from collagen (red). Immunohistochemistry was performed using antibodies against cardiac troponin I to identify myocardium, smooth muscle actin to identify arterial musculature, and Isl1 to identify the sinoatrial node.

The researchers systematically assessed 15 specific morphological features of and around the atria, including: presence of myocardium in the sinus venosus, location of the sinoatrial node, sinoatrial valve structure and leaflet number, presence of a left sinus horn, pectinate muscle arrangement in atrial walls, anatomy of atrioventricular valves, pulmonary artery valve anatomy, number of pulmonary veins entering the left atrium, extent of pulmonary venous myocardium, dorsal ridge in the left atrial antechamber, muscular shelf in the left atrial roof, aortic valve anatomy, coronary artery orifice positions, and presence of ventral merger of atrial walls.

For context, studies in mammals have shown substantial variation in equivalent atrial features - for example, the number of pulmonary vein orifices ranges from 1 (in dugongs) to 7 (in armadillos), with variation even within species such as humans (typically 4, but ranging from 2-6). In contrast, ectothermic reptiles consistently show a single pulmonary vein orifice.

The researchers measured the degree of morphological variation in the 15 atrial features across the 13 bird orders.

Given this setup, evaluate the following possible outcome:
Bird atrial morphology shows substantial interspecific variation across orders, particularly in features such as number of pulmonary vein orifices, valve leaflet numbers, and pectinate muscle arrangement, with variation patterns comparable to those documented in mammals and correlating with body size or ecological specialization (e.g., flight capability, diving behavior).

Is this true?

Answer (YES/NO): NO